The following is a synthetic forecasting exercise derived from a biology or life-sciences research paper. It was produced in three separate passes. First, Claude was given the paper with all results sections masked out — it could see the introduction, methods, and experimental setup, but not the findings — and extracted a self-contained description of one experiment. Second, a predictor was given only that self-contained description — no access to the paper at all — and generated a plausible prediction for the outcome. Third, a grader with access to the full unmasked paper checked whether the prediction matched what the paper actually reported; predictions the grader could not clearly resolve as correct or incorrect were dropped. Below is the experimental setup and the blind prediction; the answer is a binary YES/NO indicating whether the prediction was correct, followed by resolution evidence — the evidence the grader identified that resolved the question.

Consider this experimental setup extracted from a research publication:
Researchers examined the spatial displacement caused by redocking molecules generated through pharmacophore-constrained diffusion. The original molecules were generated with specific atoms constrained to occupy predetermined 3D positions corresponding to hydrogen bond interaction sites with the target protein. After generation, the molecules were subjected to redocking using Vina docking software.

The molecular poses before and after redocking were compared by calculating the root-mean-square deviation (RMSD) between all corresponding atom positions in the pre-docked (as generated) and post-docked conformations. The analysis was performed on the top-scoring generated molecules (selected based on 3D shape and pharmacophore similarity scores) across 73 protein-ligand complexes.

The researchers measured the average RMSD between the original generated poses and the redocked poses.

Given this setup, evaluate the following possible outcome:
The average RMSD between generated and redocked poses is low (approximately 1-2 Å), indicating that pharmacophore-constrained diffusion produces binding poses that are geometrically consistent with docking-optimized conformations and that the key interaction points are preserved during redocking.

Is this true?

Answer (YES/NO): NO